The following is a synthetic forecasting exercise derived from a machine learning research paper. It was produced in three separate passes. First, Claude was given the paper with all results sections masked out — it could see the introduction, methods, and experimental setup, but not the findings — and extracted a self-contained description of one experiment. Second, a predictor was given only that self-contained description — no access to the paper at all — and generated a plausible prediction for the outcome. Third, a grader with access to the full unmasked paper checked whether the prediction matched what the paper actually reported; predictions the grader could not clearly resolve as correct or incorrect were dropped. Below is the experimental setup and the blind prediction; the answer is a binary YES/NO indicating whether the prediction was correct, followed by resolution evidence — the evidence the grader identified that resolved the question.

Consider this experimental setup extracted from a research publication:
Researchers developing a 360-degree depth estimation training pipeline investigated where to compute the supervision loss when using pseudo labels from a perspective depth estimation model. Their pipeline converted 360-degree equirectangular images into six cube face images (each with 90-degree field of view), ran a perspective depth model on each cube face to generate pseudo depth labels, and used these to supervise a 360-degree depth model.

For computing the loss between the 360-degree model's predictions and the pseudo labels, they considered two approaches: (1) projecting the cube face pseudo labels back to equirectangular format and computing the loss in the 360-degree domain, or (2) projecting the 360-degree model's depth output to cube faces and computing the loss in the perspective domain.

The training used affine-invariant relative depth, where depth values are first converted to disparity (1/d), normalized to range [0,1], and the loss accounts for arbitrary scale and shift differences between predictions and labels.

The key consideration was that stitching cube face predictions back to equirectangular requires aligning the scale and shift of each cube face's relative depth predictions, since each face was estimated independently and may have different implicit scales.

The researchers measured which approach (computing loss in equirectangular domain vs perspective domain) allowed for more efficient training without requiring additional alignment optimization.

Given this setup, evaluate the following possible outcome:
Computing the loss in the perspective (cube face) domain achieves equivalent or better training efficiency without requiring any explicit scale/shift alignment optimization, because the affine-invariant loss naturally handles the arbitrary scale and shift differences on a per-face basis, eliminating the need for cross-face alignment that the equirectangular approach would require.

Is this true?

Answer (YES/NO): YES